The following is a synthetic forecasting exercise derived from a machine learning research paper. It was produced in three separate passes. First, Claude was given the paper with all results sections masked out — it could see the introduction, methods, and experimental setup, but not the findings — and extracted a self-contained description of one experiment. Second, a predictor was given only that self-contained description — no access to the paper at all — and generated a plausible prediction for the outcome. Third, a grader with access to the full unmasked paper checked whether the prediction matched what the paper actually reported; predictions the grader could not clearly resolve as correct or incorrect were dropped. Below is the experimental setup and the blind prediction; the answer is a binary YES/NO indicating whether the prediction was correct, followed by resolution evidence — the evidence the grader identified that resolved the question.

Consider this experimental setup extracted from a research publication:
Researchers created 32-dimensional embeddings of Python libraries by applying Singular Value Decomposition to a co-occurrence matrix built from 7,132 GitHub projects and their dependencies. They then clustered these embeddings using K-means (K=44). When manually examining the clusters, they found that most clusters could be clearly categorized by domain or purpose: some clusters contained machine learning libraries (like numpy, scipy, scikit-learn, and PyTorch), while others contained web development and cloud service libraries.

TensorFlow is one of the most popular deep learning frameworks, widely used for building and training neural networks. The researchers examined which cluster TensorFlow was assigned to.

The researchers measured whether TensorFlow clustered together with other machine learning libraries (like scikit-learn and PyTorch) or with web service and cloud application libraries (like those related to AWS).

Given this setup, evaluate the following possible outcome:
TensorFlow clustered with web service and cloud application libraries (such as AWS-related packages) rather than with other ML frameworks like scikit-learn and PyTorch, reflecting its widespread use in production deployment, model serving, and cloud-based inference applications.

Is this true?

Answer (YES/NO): YES